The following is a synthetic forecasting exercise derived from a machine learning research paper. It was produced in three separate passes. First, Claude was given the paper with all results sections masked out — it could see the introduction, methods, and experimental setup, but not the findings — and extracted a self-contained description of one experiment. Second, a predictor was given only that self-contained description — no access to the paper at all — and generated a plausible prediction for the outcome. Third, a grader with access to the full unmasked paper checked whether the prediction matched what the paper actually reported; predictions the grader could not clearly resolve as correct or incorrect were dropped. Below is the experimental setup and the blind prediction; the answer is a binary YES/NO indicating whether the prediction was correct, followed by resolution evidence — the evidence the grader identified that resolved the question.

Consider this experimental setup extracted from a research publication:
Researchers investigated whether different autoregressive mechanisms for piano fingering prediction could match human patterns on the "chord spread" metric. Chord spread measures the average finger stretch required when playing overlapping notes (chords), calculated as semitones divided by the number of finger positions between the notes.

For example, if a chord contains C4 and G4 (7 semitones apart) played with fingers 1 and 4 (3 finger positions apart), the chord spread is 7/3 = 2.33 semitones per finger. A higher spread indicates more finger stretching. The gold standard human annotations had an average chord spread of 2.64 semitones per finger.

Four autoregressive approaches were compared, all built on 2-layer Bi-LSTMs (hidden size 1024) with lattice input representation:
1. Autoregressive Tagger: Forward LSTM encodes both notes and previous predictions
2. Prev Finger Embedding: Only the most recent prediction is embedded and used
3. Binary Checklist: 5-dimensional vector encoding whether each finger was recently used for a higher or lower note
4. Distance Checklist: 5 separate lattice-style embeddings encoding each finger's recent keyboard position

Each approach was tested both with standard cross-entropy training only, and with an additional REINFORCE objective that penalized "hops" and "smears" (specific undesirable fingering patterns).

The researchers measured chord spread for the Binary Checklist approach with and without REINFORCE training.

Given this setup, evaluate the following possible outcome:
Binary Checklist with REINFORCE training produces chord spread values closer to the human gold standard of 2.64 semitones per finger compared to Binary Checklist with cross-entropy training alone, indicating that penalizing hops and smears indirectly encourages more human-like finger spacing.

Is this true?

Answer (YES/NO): YES